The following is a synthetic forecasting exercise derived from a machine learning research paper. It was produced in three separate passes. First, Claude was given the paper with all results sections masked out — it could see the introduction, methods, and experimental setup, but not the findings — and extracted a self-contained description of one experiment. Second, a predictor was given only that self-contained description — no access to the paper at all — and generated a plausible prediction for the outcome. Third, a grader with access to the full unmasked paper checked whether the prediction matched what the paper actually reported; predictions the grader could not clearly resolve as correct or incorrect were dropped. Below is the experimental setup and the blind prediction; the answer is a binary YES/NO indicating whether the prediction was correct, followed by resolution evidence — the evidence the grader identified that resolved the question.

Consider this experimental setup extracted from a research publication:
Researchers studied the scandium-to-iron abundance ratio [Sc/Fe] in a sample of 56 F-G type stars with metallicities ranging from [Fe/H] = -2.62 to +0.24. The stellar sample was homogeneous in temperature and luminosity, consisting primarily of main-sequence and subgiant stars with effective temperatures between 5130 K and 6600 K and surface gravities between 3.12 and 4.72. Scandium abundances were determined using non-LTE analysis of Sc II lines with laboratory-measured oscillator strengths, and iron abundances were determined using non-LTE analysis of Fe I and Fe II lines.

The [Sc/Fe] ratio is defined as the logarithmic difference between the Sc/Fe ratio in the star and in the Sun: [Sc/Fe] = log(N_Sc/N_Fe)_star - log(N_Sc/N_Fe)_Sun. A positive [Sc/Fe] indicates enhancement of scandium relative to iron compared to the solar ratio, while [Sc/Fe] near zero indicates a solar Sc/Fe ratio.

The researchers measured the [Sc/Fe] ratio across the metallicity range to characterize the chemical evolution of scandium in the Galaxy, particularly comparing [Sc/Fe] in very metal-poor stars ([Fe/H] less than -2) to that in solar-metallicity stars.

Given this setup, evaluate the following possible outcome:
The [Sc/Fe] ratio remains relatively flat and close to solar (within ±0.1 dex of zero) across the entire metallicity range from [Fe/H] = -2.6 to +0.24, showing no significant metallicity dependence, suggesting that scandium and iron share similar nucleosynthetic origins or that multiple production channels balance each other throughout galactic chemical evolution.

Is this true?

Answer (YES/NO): NO